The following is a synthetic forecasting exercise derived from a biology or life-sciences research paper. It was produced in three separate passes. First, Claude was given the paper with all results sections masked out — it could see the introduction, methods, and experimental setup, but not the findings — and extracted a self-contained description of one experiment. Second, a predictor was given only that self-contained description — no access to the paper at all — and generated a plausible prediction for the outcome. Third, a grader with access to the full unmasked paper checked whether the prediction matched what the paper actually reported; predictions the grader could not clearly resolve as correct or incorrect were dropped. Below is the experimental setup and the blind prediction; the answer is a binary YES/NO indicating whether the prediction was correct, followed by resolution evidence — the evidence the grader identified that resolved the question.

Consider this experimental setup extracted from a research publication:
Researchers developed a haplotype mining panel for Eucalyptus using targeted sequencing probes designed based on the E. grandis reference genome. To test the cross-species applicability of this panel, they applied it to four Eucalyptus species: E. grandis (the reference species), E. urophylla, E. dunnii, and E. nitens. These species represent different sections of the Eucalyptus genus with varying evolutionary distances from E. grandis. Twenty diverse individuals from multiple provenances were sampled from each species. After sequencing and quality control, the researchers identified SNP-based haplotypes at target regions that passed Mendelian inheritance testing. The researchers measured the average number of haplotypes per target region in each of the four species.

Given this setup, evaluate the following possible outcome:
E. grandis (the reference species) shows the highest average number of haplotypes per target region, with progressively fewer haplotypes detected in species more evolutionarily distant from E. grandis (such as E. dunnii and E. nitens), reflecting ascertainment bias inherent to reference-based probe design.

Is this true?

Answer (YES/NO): NO